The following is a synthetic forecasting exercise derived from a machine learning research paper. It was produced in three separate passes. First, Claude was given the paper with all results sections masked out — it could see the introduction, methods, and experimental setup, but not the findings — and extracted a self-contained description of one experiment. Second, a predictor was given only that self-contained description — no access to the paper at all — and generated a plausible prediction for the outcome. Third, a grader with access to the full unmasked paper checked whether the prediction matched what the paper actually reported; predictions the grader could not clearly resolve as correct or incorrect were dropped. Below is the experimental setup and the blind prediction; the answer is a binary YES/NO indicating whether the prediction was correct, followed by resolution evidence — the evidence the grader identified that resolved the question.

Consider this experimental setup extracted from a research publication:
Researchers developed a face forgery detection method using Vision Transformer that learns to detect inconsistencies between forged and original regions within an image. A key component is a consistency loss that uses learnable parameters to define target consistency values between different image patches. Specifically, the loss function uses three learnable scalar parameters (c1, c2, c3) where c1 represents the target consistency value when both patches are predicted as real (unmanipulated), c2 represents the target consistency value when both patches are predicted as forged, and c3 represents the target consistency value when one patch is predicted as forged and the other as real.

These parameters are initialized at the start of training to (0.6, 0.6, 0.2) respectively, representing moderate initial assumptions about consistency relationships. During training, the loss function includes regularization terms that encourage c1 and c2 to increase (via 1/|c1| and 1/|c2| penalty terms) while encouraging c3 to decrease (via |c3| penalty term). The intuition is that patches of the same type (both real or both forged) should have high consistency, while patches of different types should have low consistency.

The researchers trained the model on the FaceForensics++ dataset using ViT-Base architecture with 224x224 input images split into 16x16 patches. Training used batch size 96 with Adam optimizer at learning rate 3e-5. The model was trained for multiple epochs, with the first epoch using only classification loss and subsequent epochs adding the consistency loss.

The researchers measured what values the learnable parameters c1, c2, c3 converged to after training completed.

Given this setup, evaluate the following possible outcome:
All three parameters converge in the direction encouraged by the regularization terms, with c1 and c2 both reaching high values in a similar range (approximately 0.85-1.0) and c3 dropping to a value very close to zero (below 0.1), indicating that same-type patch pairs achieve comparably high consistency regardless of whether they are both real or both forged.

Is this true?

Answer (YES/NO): NO